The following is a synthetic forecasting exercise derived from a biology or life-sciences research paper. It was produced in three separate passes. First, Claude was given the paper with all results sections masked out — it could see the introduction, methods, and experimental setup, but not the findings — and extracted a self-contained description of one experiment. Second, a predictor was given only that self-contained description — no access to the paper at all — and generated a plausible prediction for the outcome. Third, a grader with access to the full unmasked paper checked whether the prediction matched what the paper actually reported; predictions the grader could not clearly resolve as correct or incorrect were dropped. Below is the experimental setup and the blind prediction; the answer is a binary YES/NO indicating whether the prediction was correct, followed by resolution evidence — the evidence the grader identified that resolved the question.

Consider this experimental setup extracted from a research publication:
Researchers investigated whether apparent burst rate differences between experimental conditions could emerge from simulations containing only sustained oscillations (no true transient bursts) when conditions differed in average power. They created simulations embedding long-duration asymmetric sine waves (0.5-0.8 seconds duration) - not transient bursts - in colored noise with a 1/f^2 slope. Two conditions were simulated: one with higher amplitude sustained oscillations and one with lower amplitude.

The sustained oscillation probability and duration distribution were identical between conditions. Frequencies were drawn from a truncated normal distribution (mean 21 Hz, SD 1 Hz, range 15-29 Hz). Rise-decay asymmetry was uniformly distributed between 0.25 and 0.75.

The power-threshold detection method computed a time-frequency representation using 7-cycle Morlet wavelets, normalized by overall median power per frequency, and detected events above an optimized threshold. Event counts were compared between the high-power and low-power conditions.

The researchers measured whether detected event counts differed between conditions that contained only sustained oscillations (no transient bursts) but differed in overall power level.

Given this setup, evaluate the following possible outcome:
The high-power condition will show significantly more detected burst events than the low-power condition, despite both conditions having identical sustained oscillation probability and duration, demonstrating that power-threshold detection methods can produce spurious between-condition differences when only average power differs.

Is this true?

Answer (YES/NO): YES